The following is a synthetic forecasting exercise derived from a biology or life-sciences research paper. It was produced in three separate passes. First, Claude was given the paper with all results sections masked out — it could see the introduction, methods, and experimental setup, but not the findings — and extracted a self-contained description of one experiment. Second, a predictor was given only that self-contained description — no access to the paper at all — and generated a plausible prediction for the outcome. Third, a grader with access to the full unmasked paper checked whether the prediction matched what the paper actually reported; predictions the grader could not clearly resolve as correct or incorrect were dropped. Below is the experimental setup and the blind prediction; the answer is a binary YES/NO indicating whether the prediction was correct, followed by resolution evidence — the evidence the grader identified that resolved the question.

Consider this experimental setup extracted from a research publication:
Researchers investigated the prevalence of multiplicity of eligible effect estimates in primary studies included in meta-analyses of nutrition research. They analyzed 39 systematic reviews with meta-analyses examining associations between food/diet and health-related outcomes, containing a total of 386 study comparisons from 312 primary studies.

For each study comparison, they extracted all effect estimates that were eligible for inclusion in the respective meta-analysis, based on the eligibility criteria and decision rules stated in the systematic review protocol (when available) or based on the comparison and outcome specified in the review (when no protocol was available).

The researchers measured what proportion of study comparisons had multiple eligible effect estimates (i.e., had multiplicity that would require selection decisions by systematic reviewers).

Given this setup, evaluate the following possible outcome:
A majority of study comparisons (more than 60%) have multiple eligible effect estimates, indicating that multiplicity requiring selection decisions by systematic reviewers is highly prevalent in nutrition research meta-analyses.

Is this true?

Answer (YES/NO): NO